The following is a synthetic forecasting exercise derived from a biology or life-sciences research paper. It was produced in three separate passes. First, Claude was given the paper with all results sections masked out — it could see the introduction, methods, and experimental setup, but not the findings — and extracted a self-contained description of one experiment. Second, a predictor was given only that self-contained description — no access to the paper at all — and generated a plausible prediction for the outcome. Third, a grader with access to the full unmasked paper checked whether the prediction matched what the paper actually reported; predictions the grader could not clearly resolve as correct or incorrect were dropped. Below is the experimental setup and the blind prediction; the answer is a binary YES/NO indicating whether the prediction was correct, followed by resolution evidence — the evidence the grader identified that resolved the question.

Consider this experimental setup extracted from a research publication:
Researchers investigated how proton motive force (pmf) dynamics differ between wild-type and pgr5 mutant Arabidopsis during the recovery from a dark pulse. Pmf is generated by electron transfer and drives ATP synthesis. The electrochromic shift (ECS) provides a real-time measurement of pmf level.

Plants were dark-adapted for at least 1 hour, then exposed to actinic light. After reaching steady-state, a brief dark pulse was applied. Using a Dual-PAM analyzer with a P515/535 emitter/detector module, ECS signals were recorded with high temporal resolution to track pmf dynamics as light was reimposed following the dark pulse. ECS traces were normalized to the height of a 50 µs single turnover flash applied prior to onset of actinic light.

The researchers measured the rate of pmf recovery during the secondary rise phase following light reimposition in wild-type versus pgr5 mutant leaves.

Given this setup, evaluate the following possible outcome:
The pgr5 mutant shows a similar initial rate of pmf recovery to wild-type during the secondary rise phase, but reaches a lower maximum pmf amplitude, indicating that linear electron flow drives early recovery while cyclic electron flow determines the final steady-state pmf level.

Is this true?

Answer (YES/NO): NO